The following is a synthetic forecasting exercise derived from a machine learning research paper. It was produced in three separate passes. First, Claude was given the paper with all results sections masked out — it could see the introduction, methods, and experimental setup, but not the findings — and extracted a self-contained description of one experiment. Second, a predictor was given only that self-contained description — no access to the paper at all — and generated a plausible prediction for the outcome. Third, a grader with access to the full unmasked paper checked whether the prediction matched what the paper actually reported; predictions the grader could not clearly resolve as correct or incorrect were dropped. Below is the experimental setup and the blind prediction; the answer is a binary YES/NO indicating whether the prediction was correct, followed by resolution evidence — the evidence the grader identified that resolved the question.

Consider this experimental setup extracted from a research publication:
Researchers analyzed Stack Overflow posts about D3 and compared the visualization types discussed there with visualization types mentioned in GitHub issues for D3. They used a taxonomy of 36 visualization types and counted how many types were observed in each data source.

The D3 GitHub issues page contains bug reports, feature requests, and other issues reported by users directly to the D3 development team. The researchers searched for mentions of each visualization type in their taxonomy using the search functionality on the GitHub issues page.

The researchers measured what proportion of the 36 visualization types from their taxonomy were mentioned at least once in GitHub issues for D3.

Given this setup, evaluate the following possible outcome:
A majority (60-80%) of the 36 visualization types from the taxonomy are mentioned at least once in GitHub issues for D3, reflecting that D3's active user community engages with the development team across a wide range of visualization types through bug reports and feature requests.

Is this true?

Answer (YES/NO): NO